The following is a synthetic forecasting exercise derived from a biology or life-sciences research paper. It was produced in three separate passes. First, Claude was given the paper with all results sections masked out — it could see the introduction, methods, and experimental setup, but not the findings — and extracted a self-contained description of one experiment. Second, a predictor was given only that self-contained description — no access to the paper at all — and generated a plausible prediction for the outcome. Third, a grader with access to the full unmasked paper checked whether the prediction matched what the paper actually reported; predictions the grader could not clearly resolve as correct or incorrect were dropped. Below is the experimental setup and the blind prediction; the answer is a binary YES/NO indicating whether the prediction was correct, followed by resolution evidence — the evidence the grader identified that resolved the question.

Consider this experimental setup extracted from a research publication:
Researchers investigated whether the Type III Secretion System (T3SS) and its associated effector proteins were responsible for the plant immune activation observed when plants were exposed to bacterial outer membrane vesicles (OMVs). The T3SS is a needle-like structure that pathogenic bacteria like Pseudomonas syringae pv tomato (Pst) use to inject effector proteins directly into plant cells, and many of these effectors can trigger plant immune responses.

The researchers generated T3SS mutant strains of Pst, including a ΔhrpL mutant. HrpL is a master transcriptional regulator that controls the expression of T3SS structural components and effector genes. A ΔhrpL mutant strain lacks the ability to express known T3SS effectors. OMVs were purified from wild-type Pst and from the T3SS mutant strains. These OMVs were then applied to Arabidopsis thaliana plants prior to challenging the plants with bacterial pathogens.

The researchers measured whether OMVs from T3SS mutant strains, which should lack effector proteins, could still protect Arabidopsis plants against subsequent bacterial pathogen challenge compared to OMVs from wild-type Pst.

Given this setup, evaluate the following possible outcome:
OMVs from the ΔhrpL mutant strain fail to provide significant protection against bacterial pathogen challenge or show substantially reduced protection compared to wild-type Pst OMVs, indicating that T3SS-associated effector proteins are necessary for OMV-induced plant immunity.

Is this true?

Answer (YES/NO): NO